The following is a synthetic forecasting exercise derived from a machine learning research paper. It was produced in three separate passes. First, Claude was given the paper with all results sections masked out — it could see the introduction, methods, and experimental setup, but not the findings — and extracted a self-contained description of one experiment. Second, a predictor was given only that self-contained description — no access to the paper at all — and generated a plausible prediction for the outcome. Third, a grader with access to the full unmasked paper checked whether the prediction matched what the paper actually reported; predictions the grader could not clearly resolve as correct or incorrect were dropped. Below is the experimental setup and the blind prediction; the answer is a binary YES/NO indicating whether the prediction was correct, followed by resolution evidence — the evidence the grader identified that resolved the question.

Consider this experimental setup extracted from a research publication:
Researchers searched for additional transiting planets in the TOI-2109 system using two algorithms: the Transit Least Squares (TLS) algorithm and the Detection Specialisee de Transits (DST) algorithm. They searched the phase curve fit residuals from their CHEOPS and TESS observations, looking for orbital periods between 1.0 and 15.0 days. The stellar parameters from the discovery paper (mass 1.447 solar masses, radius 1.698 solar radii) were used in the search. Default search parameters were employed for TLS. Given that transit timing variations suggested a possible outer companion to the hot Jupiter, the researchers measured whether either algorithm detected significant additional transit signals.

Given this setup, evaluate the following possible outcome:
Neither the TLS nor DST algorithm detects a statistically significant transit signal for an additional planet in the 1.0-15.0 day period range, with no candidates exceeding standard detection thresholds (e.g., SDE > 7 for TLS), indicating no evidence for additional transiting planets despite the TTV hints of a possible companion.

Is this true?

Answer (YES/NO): YES